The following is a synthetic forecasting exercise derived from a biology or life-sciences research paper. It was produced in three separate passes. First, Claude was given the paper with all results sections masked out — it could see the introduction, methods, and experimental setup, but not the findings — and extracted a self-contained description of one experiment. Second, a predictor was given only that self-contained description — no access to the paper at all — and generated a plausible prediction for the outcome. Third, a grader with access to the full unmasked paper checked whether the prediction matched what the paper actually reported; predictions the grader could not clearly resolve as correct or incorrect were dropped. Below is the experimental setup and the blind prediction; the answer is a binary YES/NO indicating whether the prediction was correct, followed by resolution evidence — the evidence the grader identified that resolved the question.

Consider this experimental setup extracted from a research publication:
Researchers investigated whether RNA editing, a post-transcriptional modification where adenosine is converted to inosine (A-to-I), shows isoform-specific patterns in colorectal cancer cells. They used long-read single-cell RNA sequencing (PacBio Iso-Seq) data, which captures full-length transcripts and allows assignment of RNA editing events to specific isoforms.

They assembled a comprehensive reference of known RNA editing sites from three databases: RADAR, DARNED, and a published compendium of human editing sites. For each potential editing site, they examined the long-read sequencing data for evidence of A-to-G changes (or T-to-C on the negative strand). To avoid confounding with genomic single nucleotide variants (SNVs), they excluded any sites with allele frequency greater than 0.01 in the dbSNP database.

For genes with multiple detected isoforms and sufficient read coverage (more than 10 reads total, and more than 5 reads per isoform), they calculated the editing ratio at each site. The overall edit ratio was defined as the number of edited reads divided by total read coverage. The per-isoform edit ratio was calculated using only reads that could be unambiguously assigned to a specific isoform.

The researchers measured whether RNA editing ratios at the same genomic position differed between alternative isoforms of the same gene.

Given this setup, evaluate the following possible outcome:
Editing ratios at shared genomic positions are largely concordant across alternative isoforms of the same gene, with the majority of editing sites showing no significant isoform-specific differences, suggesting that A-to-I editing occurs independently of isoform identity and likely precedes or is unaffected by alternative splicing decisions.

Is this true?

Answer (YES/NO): NO